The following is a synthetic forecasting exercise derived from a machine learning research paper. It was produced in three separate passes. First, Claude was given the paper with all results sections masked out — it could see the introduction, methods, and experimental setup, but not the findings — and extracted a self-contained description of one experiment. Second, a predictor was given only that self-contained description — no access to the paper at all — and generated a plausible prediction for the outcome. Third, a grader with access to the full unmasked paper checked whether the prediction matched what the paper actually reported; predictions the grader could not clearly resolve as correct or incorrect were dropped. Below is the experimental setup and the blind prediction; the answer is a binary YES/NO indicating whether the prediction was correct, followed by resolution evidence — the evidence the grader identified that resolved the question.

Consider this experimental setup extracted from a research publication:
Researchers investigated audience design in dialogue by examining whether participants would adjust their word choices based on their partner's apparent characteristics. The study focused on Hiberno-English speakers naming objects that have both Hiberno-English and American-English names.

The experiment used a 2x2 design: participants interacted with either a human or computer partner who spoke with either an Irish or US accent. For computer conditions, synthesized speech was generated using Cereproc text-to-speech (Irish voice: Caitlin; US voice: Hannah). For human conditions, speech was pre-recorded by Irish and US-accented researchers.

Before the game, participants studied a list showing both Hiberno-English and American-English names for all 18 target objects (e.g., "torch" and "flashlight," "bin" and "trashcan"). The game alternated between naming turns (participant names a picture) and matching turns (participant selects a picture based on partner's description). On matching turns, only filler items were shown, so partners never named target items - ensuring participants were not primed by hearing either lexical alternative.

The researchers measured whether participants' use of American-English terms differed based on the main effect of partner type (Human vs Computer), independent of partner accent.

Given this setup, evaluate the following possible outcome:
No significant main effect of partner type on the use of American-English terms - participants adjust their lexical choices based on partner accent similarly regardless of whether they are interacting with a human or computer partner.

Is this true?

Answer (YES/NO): YES